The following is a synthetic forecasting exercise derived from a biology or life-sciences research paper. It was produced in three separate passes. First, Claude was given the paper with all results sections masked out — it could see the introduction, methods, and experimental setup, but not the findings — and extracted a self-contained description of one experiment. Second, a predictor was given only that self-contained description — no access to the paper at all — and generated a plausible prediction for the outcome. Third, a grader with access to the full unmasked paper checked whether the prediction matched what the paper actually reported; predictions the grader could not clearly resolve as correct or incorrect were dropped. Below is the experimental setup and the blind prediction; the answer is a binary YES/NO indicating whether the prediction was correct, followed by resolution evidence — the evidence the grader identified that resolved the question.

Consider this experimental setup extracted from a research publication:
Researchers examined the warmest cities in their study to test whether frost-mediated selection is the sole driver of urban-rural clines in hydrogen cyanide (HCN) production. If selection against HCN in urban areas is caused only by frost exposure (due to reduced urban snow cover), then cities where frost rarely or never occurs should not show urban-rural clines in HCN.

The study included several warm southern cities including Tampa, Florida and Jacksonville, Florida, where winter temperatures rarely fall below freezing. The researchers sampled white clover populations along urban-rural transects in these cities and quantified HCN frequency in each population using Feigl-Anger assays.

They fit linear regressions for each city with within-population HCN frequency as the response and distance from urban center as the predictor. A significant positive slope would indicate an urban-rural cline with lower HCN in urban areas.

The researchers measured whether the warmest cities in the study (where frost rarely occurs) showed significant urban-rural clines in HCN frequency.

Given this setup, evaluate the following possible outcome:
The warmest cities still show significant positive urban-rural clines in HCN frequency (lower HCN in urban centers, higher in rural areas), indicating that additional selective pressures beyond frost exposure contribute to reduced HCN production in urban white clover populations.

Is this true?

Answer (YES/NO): YES